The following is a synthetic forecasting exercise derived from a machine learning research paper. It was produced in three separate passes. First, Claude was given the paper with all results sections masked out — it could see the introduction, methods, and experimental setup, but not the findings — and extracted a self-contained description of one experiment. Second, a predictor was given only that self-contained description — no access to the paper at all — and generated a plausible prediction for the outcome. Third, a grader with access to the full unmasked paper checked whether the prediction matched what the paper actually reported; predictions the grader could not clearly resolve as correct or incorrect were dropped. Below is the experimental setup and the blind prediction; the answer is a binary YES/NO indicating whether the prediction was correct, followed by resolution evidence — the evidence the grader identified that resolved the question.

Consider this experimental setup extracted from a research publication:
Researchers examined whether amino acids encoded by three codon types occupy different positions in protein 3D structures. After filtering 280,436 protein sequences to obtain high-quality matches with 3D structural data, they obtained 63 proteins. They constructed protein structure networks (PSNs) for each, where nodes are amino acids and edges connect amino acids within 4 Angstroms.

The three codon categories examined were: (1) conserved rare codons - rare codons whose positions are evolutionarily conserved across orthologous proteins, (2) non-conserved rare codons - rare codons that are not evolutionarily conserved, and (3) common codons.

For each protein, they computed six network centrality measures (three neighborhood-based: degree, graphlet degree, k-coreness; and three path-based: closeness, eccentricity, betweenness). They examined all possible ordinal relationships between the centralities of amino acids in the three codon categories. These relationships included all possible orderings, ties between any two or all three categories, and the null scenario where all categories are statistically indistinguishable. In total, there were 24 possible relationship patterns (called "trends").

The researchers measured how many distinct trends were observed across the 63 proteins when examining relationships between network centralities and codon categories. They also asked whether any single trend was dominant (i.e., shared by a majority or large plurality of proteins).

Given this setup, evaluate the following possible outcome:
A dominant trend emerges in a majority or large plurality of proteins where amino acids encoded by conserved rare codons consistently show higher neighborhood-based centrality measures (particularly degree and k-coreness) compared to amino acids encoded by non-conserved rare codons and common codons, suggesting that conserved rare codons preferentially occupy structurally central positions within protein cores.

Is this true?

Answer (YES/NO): NO